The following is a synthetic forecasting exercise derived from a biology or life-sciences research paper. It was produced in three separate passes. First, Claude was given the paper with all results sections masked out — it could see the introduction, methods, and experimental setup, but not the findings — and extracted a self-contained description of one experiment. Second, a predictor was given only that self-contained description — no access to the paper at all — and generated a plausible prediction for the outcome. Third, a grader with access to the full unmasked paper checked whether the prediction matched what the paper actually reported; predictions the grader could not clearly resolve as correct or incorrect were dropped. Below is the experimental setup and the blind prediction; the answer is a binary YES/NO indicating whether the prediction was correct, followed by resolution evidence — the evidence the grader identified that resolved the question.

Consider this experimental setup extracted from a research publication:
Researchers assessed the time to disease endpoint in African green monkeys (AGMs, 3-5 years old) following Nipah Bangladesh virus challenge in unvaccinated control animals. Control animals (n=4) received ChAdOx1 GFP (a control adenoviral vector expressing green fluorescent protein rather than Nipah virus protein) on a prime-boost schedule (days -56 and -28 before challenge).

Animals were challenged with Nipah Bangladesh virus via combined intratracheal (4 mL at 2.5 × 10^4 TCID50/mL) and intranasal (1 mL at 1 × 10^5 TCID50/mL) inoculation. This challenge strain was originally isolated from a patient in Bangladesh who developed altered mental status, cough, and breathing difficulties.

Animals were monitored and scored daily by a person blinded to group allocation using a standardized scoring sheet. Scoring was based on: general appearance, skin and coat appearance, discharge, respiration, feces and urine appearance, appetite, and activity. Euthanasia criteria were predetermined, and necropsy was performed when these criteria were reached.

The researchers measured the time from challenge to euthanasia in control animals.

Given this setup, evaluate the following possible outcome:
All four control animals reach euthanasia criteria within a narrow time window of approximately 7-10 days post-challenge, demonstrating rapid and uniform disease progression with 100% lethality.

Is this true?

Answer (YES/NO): NO